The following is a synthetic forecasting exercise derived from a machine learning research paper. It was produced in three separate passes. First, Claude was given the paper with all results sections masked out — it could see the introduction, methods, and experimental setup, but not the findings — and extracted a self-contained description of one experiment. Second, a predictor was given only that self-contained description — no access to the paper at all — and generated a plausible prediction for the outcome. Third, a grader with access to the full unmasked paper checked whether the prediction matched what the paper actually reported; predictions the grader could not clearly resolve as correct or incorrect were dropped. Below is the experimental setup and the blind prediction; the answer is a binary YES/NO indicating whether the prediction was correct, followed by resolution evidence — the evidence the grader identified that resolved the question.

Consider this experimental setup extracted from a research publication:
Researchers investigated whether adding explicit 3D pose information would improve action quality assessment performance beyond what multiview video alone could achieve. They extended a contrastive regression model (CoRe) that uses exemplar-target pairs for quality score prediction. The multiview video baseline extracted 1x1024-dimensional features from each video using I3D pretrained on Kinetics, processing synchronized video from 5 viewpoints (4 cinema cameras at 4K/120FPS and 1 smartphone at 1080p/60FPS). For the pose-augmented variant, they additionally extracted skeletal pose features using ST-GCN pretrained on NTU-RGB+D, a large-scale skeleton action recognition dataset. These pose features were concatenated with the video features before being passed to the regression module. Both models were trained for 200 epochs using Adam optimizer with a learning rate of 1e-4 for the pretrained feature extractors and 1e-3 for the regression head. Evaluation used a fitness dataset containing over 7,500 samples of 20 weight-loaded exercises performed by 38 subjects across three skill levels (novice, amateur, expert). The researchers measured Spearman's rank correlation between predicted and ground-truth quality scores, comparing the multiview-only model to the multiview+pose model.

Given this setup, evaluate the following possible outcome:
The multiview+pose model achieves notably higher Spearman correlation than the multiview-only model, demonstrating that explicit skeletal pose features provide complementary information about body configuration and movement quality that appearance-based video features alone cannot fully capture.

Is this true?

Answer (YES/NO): NO